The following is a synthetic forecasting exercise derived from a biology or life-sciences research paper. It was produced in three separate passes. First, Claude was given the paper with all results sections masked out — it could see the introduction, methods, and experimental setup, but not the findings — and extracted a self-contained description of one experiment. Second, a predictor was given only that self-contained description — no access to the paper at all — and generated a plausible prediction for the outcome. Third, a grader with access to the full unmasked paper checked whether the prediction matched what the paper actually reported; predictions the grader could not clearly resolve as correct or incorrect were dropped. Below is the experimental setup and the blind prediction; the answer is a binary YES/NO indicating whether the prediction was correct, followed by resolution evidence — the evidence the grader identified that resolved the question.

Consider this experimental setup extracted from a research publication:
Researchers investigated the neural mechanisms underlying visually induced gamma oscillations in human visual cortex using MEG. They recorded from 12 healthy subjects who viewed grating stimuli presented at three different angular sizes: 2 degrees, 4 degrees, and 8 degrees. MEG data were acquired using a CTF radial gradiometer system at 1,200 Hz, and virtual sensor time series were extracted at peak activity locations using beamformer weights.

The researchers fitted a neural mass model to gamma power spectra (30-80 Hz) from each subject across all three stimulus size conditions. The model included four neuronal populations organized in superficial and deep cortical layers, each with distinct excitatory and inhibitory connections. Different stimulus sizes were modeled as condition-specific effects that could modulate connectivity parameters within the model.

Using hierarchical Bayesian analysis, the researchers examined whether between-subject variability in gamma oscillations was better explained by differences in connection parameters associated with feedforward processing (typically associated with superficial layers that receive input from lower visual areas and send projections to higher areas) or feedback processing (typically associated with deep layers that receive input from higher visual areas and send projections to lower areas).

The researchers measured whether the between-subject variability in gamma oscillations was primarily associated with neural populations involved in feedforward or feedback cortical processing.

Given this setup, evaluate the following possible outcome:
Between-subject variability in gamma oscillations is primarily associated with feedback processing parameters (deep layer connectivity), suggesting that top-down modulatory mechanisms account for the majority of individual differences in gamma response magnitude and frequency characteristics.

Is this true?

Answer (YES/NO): YES